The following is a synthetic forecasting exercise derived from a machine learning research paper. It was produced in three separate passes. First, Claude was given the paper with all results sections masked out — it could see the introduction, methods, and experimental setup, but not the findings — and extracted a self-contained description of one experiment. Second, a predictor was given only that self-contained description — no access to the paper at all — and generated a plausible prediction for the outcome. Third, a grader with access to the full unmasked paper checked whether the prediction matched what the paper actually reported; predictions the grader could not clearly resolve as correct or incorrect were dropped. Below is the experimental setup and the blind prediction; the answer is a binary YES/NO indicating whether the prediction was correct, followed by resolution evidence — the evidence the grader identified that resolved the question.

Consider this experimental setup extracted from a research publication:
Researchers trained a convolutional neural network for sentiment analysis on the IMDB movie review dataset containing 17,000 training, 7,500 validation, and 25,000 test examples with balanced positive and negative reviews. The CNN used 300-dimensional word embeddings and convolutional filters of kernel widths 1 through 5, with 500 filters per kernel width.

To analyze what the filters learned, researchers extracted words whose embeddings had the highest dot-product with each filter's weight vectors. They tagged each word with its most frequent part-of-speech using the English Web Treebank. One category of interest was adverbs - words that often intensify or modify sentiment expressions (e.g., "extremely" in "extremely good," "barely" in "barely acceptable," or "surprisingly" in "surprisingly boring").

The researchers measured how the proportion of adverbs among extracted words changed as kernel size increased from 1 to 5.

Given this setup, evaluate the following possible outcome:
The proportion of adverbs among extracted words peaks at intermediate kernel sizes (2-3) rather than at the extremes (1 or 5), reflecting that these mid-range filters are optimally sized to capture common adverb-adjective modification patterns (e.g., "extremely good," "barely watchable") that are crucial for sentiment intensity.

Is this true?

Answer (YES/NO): NO